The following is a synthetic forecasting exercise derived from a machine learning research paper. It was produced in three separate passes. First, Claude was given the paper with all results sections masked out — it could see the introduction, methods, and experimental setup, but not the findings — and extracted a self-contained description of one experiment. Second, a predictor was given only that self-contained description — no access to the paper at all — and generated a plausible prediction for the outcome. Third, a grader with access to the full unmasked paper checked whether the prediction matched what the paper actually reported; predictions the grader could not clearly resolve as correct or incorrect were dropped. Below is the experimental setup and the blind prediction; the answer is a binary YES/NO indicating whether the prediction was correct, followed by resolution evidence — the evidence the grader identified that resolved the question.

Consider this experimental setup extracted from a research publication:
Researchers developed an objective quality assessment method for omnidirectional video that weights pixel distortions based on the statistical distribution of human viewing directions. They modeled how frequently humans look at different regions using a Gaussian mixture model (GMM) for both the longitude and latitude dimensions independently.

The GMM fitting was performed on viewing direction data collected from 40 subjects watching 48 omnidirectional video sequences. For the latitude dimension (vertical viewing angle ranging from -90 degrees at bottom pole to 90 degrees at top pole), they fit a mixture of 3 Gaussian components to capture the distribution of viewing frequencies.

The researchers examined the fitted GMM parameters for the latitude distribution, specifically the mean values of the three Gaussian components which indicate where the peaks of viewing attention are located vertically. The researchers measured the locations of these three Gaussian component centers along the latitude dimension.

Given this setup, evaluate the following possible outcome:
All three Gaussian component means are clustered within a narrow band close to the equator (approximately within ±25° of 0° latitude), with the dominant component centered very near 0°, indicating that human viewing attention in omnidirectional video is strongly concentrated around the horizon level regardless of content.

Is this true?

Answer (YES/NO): YES